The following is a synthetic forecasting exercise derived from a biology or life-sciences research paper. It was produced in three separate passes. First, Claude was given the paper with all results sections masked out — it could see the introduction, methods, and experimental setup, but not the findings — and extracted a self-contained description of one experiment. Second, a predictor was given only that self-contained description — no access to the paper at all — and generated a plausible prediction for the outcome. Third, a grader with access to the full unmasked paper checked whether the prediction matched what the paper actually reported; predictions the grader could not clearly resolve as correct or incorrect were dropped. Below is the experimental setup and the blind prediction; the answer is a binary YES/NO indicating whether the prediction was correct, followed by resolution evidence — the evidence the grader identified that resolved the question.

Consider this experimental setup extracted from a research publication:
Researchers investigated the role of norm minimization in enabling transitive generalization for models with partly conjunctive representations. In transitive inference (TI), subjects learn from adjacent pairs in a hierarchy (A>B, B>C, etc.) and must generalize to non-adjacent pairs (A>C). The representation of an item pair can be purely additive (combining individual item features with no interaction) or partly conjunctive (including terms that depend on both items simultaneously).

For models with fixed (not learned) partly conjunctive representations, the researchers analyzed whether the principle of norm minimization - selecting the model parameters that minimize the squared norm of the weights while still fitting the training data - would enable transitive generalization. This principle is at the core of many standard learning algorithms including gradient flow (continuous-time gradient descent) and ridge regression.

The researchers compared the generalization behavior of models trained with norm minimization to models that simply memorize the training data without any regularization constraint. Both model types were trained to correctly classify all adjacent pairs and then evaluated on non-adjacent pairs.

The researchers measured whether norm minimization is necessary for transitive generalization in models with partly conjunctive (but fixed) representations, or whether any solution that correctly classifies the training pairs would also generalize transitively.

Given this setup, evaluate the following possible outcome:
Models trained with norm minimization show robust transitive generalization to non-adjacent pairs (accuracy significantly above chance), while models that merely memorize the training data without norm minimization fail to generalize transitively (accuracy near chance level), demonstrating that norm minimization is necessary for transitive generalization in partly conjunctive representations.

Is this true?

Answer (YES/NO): YES